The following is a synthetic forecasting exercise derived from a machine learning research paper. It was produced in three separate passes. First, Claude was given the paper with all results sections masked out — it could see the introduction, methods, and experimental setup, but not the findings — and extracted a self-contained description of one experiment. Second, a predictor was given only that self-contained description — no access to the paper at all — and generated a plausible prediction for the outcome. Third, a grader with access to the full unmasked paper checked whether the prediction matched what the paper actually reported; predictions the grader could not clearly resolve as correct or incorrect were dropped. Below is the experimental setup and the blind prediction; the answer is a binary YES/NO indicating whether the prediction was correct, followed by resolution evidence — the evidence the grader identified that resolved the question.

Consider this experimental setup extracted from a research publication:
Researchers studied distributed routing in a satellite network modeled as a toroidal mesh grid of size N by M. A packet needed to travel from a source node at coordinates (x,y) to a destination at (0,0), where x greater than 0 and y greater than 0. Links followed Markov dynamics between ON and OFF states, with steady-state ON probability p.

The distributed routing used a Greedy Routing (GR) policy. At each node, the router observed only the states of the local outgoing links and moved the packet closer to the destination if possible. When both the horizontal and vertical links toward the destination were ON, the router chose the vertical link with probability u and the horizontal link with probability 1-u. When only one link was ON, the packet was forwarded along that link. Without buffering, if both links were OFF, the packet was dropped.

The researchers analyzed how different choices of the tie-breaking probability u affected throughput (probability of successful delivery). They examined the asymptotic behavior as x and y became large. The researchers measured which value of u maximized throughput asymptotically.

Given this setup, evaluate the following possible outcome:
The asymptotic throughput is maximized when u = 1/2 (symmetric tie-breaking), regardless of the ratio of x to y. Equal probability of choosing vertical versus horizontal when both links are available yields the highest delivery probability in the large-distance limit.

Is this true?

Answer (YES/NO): NO